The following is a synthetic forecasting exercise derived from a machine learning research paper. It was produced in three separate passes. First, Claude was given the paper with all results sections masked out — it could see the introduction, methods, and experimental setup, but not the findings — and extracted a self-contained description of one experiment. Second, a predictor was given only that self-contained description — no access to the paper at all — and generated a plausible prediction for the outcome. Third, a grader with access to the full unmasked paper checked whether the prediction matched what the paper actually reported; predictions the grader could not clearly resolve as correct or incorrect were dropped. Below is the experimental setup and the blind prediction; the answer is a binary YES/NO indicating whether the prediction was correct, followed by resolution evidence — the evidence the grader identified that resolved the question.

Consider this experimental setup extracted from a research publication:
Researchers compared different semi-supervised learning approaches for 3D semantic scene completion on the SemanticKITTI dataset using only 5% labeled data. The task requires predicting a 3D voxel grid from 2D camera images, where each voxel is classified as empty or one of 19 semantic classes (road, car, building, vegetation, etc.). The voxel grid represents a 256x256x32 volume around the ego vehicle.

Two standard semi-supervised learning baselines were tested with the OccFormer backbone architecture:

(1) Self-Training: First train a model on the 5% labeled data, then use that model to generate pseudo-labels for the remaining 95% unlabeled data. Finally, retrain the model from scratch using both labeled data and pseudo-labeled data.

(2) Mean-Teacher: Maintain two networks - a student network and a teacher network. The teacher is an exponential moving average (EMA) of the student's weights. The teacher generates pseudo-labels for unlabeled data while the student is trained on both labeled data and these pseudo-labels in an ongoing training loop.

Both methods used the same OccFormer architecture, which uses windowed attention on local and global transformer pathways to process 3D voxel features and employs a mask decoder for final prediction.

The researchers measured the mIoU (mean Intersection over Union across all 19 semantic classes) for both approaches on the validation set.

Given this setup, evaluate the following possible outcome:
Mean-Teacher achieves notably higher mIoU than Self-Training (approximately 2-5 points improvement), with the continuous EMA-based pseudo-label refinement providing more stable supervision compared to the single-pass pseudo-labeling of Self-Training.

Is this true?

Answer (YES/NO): NO